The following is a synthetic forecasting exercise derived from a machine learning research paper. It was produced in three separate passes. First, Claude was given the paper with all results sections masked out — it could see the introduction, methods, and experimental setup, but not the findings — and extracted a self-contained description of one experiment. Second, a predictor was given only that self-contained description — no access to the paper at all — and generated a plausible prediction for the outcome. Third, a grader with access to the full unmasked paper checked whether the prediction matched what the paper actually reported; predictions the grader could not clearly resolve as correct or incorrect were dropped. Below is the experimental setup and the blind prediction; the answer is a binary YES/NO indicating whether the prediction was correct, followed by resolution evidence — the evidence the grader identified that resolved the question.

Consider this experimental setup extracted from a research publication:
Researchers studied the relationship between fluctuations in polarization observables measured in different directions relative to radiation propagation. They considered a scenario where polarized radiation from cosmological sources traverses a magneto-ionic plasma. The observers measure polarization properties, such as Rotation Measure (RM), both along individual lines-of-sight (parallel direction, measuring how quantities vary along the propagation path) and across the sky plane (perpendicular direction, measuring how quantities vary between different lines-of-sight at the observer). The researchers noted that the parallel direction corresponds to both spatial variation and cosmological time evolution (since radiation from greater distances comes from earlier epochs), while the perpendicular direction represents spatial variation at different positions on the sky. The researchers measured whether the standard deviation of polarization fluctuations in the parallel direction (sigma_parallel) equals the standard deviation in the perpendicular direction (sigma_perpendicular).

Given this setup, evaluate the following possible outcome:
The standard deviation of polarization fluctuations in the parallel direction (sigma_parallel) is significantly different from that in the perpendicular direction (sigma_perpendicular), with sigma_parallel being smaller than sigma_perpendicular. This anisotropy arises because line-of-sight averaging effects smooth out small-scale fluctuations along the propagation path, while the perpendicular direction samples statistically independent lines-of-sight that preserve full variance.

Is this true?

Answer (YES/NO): NO